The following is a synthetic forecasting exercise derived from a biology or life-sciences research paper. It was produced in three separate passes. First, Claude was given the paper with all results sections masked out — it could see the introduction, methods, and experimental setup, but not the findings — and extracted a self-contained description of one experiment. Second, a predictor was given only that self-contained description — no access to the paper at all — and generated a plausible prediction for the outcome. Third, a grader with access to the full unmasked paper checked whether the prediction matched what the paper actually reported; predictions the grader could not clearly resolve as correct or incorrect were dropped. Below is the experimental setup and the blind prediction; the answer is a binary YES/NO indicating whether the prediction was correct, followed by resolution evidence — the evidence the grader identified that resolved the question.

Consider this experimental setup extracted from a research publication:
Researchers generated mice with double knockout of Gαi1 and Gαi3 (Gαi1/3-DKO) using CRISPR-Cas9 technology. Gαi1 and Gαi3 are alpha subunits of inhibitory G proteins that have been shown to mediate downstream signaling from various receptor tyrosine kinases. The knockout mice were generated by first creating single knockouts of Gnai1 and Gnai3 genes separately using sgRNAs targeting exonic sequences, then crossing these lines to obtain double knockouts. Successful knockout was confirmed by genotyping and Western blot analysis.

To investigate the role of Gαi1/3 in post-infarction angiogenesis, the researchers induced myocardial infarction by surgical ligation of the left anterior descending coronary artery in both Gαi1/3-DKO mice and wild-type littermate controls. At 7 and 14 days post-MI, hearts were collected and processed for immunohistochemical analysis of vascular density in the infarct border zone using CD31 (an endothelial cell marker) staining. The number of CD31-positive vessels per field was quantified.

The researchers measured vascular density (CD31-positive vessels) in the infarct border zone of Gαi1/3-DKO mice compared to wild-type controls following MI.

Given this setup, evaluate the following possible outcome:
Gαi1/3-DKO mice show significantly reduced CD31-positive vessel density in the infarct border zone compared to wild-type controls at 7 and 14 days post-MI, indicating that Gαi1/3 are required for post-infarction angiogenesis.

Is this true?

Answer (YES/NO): YES